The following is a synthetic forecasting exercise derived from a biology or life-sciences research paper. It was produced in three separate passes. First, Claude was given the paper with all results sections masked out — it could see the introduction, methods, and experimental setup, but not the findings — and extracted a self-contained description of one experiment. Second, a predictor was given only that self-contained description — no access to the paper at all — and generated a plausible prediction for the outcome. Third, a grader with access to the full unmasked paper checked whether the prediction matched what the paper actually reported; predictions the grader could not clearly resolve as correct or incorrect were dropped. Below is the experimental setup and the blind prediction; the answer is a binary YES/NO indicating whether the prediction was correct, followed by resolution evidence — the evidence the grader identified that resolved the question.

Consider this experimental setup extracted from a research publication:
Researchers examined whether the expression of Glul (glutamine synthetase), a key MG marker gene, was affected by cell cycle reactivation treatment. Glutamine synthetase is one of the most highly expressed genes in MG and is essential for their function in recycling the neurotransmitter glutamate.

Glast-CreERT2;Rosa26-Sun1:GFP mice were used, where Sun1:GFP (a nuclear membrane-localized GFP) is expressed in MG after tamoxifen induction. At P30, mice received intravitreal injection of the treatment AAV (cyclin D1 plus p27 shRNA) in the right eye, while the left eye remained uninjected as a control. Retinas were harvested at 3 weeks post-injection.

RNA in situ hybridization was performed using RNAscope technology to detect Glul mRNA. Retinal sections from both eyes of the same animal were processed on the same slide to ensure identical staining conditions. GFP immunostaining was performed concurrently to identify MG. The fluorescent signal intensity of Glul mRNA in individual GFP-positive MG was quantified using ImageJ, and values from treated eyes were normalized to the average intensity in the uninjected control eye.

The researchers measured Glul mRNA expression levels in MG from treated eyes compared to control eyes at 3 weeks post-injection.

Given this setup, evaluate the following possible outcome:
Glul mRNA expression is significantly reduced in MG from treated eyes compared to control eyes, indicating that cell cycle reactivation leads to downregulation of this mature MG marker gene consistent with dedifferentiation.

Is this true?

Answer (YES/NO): YES